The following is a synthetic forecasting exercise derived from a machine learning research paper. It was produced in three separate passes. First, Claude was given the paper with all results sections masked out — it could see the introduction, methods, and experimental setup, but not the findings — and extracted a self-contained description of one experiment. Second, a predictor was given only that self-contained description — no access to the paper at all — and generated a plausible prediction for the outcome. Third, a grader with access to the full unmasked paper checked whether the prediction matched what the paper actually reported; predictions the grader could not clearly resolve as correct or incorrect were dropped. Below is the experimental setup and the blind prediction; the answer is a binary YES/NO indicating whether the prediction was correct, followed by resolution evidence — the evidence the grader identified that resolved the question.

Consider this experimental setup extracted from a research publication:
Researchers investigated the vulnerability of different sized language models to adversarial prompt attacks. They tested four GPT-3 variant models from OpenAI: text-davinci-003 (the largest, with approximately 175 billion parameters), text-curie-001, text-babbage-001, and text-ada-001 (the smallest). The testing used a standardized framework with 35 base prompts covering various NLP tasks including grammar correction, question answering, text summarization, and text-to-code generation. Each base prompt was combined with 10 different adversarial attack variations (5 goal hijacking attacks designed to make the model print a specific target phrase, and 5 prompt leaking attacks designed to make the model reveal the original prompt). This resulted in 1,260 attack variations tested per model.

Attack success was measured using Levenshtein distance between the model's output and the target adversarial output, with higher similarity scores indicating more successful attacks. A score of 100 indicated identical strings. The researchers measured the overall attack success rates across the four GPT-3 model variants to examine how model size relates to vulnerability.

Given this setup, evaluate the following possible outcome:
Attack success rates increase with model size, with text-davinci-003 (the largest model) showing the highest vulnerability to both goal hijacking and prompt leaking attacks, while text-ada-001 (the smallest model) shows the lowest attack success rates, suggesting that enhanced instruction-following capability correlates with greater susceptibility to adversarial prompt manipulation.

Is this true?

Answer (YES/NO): NO